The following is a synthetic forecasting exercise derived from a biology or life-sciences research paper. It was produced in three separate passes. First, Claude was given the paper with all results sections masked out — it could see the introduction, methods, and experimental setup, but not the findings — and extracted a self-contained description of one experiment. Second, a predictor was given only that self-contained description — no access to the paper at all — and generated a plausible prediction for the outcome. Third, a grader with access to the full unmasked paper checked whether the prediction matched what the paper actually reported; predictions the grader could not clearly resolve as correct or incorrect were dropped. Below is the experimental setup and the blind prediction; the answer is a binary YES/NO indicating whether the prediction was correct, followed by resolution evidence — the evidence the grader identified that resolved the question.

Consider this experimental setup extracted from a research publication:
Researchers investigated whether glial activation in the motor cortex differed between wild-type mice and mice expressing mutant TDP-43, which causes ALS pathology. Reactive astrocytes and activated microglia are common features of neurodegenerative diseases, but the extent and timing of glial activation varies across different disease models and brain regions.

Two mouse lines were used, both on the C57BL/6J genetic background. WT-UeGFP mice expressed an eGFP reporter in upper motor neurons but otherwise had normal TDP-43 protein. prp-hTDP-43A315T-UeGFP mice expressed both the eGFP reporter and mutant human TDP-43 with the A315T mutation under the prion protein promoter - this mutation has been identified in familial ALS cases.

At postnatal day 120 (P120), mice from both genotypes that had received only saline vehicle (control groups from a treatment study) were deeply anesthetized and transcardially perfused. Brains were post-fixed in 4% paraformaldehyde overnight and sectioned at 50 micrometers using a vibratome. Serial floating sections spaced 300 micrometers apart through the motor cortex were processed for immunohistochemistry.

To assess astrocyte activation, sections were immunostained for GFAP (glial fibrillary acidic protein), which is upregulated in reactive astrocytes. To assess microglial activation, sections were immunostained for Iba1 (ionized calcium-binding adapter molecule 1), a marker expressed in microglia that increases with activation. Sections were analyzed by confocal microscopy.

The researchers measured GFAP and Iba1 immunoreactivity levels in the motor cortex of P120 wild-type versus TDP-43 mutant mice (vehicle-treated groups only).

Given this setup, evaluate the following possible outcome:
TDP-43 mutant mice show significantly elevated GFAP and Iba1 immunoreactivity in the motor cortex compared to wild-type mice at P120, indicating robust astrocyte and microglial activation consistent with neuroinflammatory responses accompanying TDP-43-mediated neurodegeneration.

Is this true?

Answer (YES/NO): YES